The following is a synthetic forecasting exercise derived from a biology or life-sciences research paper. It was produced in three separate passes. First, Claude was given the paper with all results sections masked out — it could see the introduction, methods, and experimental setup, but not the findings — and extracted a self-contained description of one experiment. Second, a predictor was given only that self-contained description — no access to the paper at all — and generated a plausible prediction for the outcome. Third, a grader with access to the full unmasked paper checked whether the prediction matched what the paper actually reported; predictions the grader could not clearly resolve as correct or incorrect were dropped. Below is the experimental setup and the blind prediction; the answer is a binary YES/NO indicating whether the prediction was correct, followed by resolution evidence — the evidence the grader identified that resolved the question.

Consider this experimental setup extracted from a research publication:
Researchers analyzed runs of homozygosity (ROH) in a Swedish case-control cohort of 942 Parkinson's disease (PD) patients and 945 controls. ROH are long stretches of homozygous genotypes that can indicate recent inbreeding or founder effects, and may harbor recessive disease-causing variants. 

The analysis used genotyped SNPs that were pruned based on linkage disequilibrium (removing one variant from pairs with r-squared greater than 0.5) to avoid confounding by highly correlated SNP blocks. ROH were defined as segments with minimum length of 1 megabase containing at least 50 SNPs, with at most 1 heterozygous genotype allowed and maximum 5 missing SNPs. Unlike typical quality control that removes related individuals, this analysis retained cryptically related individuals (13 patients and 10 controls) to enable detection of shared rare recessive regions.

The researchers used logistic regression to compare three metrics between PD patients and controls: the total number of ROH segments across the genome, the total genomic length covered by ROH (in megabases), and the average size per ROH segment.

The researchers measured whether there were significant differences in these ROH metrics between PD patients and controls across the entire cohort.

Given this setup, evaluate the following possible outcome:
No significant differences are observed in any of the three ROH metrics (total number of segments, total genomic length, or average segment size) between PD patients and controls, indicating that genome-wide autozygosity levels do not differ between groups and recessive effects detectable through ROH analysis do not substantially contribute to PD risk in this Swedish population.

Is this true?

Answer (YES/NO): NO